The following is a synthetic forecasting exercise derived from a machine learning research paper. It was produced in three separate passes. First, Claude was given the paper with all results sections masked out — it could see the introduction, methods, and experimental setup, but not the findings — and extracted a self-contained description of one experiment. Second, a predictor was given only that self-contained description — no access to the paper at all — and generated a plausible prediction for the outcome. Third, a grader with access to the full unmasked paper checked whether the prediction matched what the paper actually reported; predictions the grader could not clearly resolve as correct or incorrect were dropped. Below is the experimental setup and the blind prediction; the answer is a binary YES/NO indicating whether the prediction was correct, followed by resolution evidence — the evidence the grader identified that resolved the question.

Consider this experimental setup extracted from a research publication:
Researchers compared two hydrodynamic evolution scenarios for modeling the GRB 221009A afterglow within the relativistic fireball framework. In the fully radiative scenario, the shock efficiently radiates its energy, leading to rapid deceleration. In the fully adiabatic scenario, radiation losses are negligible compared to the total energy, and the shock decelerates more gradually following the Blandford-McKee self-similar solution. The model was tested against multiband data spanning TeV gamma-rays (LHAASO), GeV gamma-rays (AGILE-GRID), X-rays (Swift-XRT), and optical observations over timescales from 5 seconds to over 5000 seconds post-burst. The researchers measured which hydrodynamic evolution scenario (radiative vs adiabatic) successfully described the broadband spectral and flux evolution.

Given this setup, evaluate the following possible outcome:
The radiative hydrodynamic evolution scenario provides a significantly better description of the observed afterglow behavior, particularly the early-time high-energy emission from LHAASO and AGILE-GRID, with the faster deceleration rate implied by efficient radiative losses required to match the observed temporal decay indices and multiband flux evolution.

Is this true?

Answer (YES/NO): NO